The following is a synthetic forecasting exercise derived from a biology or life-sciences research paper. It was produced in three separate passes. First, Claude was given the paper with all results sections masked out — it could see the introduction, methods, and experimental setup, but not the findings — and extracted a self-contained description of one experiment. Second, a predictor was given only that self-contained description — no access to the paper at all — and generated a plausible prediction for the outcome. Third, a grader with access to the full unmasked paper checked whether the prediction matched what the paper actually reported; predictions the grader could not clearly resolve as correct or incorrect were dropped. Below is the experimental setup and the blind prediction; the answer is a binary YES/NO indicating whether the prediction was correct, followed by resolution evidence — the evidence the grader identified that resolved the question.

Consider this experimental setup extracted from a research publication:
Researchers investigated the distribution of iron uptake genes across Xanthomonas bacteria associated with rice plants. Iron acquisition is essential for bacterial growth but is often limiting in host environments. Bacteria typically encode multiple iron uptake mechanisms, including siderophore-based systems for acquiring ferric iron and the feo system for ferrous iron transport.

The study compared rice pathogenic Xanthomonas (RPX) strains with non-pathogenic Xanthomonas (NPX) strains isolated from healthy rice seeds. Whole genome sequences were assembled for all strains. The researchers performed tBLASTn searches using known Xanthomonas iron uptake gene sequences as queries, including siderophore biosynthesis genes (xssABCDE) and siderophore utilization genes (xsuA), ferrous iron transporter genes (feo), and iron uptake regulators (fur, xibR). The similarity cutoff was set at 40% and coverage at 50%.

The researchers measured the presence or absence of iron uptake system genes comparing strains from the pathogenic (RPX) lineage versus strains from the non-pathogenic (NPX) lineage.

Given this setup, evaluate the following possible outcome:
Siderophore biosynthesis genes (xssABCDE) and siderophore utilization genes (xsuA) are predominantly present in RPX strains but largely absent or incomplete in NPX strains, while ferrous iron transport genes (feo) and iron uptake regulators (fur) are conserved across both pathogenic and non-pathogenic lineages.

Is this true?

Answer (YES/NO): NO